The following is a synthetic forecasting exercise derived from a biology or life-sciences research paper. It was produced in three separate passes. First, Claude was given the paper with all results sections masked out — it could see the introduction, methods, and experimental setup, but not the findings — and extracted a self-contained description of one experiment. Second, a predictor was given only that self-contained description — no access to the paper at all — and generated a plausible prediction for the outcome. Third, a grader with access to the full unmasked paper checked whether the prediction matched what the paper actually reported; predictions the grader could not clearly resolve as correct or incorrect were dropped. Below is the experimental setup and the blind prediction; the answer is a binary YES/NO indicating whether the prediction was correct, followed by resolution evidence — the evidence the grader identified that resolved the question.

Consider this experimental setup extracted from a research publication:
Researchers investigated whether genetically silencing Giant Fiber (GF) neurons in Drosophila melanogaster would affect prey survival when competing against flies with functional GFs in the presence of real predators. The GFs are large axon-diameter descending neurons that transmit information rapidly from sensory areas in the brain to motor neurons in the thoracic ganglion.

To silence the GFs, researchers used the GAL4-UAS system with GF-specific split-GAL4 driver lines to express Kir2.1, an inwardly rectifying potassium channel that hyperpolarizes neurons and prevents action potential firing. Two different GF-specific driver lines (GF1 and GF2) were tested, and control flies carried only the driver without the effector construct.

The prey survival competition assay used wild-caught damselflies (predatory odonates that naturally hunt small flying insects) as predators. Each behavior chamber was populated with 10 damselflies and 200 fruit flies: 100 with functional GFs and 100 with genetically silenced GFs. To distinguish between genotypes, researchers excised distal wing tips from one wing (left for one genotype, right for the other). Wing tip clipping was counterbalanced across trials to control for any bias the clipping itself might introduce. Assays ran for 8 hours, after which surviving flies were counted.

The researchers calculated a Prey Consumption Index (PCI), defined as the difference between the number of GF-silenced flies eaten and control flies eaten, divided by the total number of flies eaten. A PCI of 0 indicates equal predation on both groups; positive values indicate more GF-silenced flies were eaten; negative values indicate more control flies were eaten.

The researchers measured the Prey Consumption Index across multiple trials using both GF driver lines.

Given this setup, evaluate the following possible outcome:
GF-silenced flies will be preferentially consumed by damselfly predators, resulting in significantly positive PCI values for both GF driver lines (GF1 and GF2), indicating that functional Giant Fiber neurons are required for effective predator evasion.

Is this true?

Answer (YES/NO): YES